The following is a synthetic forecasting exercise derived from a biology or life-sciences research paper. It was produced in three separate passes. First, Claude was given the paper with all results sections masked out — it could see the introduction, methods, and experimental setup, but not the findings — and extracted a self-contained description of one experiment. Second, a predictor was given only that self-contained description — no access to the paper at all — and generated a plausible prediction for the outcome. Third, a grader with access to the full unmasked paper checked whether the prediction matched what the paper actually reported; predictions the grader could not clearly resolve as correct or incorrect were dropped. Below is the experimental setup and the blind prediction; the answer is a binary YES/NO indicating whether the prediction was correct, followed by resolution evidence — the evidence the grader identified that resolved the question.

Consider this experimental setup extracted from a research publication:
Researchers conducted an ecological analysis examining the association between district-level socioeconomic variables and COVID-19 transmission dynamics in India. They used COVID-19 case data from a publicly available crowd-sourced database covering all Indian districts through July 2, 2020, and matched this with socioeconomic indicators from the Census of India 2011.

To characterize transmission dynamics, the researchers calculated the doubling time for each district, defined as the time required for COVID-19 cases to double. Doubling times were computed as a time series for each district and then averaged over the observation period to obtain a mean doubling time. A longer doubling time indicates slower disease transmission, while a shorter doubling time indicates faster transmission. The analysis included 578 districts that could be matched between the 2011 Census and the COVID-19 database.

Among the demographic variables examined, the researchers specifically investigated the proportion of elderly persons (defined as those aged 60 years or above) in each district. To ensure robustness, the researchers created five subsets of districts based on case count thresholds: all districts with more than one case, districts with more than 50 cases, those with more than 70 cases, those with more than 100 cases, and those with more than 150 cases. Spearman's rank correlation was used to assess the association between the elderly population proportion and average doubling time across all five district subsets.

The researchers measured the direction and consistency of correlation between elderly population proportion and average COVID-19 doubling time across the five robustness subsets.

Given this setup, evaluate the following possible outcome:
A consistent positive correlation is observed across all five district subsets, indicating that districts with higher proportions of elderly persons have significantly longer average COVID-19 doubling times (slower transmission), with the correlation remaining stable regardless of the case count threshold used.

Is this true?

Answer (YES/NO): YES